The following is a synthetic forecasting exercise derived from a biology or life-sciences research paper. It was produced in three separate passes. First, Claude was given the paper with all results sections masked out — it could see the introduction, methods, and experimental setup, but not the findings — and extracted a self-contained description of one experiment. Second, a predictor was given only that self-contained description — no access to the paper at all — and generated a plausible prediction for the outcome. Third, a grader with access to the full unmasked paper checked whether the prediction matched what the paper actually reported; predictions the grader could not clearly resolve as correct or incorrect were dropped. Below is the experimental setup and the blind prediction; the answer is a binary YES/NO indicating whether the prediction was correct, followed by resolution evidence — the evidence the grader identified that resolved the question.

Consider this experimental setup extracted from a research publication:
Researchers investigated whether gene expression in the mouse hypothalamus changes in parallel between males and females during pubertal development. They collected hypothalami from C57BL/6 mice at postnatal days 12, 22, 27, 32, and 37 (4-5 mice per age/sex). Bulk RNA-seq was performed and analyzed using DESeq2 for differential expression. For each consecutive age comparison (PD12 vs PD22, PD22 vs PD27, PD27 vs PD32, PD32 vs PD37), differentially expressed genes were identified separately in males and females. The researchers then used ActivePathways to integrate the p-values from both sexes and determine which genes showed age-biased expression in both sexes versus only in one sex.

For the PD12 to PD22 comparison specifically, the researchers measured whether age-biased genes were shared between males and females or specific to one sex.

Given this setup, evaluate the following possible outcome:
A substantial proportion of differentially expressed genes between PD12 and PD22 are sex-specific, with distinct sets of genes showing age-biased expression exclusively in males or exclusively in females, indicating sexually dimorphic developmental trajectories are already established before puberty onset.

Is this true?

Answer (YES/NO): NO